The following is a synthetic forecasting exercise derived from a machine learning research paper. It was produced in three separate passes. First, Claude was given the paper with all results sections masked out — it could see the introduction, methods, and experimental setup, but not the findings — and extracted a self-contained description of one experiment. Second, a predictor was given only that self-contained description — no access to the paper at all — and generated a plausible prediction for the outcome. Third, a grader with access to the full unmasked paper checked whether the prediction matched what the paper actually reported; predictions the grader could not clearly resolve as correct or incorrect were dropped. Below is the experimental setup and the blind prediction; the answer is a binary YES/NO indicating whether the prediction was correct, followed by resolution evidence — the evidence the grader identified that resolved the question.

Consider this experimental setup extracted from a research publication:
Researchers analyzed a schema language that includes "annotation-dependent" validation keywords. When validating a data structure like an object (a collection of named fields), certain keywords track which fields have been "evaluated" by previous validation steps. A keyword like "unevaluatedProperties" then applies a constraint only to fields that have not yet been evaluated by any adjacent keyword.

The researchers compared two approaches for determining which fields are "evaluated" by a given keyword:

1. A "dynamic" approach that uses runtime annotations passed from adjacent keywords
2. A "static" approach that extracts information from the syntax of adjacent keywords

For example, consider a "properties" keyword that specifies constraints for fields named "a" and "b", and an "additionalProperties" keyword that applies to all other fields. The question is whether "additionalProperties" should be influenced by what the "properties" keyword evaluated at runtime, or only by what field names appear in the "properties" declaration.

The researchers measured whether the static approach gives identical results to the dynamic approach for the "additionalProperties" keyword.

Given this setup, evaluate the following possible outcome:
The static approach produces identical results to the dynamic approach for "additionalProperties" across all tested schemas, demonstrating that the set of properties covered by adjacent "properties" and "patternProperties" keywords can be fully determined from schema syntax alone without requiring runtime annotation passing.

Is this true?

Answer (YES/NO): YES